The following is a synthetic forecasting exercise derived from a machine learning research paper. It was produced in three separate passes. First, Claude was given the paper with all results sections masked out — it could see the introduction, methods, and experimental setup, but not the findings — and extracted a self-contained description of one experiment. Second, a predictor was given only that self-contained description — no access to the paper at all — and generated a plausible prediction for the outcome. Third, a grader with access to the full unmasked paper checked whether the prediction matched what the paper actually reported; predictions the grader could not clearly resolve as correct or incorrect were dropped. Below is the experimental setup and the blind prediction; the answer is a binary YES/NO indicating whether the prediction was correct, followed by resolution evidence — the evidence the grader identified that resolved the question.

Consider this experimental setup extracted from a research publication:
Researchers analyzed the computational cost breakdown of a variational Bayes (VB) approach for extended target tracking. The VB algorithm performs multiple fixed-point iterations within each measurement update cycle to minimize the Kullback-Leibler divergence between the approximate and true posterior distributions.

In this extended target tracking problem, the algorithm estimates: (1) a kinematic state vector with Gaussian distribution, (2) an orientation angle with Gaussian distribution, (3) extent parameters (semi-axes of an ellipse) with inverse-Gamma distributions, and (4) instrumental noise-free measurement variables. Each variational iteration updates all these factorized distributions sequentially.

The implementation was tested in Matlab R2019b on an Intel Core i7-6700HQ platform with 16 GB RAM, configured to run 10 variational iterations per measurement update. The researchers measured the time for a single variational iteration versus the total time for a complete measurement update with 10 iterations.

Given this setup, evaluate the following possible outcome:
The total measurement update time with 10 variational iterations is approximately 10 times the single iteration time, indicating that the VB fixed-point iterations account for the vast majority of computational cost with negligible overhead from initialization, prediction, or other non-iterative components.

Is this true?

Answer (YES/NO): YES